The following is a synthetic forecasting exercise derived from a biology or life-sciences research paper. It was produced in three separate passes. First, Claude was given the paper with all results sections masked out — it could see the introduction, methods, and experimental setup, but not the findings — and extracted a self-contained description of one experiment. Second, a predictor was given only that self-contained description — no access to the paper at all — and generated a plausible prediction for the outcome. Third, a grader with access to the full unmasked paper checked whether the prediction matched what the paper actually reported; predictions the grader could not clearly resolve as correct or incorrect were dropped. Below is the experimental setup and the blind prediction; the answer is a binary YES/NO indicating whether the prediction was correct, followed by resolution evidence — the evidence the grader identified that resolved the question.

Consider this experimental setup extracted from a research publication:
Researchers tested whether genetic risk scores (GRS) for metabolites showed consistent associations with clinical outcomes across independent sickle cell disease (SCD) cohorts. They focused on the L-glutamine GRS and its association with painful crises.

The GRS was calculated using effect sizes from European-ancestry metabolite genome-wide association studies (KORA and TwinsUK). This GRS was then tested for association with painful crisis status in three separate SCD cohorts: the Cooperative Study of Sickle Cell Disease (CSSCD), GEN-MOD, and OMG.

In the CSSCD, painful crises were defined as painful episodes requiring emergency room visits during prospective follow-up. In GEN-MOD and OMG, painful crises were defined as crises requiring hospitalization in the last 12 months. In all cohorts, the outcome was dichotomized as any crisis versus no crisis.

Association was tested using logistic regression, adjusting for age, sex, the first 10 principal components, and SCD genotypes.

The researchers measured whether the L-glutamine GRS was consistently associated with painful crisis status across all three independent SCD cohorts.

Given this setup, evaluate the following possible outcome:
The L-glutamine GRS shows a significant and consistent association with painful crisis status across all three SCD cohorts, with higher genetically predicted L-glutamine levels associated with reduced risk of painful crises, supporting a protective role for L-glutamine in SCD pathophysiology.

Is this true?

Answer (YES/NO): NO